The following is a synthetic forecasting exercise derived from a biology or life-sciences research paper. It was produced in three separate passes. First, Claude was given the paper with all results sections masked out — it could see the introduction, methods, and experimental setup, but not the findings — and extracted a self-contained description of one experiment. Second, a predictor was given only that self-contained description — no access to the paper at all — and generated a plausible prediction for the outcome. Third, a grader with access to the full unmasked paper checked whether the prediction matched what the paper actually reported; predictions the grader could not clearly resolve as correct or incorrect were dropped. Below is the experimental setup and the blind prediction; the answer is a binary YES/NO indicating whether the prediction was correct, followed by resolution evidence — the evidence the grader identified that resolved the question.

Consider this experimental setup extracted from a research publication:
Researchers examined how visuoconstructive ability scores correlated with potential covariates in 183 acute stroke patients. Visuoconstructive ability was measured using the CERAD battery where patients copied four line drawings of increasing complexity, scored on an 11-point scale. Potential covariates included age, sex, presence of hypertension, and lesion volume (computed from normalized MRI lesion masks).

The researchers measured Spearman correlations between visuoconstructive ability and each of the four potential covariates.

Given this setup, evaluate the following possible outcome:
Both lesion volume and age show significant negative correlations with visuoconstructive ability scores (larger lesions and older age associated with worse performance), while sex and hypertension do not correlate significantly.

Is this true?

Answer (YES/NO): NO